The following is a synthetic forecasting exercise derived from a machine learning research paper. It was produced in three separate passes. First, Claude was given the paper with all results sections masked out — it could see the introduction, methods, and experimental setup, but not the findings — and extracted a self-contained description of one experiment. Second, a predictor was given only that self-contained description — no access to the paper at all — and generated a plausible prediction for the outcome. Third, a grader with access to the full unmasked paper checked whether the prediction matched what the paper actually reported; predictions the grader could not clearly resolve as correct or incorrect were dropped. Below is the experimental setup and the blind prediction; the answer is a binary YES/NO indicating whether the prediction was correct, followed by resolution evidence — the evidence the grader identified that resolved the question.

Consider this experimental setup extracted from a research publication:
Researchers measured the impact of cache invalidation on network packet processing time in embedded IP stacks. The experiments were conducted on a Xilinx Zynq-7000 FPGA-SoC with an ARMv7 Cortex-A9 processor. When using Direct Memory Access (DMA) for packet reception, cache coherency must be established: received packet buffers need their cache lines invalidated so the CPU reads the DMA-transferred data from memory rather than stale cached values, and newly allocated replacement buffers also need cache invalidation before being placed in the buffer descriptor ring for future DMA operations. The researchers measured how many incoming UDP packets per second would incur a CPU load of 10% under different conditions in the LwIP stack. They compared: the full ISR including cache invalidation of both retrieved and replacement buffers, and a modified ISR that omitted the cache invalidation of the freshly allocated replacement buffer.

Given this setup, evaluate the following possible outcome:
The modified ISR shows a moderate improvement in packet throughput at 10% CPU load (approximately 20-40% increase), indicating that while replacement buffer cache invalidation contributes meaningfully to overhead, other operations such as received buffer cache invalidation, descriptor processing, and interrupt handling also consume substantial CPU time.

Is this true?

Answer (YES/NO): NO